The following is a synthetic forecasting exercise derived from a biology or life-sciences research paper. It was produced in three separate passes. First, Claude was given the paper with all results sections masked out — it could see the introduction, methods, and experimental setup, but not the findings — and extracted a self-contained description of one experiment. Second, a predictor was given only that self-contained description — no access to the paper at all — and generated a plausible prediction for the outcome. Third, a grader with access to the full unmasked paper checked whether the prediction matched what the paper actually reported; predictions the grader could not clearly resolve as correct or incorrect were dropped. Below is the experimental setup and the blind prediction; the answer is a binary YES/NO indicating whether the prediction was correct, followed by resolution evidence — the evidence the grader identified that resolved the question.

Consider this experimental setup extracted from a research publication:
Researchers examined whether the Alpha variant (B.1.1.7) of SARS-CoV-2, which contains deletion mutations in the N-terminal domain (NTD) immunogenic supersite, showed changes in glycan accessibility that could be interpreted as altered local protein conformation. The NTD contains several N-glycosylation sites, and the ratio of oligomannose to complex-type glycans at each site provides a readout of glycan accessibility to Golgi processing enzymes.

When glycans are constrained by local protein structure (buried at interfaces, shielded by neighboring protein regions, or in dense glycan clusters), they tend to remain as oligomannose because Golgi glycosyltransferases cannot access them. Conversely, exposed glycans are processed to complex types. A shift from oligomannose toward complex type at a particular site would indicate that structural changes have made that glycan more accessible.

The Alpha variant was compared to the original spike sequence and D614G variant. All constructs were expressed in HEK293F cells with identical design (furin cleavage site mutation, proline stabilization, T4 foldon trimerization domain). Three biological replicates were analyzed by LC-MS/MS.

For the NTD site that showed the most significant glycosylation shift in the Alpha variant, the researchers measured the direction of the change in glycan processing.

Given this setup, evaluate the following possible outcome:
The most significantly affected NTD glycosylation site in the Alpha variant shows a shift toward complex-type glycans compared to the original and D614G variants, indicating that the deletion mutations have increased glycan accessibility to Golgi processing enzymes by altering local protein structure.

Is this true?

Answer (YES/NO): YES